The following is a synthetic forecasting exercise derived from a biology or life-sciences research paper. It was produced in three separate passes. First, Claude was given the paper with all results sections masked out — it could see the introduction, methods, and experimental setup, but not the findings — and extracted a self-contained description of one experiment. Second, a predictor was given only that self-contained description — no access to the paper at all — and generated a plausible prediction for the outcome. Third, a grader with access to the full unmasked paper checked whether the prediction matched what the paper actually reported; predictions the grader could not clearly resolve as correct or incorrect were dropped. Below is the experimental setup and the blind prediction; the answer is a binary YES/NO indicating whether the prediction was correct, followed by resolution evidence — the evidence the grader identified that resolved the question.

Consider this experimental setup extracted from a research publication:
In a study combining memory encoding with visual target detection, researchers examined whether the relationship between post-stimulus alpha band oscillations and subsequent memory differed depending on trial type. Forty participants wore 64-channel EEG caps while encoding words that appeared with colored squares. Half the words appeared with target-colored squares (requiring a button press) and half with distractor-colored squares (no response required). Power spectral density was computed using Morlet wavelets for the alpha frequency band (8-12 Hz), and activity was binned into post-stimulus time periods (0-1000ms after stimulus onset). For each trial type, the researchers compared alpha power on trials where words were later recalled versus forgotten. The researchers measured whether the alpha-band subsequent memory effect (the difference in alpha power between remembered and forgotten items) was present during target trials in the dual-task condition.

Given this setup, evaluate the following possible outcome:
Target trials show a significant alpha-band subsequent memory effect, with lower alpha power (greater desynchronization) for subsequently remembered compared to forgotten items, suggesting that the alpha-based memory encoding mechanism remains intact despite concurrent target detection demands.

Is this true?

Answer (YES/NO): YES